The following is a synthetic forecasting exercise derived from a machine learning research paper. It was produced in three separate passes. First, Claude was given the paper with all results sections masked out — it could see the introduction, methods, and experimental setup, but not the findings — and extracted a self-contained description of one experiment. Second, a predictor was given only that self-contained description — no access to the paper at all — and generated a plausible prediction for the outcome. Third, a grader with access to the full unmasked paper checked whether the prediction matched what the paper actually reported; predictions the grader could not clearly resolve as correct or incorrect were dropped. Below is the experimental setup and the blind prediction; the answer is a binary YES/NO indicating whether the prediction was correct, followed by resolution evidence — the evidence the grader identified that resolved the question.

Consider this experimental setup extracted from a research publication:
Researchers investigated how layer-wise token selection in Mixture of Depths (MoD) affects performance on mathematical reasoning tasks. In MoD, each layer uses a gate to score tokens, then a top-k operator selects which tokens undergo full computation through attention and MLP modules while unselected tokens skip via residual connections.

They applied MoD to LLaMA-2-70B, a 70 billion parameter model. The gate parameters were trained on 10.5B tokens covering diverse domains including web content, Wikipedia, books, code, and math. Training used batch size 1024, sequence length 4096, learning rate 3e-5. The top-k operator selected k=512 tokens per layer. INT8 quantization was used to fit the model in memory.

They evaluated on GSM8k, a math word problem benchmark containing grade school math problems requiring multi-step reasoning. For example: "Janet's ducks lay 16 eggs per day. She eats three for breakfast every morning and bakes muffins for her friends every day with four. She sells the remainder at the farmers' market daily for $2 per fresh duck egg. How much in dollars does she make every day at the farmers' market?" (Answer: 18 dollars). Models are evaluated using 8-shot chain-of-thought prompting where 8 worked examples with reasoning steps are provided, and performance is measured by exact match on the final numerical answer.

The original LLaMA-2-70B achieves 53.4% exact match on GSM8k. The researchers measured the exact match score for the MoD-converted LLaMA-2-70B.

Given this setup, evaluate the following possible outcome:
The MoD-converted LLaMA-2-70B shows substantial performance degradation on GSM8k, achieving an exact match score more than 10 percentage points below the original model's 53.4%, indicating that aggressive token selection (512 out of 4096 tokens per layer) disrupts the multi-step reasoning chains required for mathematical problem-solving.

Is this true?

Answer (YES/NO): YES